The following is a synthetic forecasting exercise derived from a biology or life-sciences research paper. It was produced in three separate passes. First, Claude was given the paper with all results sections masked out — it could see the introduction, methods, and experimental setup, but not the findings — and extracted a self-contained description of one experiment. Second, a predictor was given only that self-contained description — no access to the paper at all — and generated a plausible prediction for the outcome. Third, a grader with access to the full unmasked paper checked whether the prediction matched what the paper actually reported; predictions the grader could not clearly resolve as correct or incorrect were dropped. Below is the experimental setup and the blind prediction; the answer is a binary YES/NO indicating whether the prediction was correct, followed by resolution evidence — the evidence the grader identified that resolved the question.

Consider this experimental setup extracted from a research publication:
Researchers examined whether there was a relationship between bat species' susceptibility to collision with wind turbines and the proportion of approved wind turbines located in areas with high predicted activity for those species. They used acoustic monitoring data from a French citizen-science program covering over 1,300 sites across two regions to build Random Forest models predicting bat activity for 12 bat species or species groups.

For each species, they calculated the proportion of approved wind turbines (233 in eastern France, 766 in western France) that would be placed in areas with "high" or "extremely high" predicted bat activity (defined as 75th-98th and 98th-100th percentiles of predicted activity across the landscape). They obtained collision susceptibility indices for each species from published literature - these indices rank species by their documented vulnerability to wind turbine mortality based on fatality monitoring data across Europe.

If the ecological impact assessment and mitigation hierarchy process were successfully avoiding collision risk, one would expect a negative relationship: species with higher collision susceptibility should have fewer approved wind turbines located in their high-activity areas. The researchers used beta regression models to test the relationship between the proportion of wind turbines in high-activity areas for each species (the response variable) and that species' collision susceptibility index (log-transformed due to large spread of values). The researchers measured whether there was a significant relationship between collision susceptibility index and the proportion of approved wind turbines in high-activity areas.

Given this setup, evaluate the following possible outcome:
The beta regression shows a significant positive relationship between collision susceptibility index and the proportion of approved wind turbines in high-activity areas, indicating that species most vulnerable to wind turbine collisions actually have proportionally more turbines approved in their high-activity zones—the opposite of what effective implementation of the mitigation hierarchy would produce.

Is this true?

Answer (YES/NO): NO